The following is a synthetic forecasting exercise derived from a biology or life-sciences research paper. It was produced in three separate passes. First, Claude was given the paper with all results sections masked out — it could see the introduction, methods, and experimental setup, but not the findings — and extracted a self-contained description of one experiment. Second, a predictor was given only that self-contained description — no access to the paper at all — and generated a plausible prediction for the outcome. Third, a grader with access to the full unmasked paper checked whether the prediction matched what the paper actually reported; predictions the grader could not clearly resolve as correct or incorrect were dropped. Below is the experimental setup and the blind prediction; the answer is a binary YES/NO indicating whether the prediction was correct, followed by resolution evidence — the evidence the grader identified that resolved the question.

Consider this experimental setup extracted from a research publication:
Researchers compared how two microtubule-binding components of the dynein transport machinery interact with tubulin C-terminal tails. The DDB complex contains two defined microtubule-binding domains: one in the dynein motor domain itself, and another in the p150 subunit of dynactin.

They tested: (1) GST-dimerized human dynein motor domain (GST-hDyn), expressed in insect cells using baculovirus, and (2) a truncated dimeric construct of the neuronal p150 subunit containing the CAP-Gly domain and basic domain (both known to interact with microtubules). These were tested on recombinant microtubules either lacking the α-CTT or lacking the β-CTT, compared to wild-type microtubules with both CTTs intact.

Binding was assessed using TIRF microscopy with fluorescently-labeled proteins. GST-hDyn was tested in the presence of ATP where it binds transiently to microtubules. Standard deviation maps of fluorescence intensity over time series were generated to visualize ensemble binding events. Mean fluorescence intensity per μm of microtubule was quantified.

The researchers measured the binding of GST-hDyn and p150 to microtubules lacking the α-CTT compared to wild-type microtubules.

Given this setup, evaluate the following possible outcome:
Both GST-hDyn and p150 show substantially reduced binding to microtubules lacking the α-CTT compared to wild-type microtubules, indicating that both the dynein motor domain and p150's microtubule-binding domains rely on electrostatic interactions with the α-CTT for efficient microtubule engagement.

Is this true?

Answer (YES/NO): NO